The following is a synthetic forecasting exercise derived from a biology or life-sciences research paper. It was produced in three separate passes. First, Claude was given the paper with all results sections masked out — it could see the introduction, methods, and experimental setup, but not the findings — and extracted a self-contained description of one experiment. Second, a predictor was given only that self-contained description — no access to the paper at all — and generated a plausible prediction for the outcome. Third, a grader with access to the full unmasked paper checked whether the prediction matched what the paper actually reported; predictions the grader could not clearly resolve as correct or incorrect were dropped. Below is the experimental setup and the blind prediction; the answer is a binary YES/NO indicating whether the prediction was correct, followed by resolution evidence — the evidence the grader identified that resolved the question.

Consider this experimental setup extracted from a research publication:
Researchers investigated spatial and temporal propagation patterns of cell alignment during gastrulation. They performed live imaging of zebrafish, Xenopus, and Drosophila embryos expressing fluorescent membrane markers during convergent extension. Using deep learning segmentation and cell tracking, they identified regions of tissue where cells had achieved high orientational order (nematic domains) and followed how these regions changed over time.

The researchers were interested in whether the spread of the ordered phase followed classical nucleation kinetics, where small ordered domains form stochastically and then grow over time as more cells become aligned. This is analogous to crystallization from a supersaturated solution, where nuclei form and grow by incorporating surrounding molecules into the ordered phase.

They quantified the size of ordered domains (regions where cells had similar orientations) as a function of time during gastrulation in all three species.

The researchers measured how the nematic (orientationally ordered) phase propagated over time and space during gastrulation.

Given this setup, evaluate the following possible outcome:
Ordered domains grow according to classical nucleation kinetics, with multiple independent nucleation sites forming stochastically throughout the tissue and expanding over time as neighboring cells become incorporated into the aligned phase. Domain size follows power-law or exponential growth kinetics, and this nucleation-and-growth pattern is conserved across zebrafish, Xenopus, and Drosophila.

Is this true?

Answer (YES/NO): NO